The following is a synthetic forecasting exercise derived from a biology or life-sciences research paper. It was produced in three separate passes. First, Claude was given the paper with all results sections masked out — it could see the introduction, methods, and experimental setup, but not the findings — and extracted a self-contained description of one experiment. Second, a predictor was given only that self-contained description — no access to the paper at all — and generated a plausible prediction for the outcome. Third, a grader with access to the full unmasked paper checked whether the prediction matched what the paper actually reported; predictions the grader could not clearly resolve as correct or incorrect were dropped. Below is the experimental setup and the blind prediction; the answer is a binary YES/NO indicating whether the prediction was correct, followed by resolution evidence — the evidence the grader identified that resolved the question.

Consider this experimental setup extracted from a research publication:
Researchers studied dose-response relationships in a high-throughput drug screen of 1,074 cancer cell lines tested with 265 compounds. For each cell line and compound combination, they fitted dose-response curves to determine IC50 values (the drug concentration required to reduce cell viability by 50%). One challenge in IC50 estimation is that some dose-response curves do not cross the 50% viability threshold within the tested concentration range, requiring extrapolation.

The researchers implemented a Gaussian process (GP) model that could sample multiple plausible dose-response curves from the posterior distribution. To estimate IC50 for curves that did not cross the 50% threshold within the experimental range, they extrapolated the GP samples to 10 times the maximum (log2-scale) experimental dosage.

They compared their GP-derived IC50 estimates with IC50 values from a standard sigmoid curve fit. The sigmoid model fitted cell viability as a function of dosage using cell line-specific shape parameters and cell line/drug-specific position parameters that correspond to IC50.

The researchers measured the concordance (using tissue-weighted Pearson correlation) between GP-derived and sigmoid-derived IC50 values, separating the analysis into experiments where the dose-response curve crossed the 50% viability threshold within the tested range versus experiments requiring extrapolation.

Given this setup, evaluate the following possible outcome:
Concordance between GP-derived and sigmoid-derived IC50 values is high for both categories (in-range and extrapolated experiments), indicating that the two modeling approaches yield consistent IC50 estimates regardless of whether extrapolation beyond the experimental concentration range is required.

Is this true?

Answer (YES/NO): NO